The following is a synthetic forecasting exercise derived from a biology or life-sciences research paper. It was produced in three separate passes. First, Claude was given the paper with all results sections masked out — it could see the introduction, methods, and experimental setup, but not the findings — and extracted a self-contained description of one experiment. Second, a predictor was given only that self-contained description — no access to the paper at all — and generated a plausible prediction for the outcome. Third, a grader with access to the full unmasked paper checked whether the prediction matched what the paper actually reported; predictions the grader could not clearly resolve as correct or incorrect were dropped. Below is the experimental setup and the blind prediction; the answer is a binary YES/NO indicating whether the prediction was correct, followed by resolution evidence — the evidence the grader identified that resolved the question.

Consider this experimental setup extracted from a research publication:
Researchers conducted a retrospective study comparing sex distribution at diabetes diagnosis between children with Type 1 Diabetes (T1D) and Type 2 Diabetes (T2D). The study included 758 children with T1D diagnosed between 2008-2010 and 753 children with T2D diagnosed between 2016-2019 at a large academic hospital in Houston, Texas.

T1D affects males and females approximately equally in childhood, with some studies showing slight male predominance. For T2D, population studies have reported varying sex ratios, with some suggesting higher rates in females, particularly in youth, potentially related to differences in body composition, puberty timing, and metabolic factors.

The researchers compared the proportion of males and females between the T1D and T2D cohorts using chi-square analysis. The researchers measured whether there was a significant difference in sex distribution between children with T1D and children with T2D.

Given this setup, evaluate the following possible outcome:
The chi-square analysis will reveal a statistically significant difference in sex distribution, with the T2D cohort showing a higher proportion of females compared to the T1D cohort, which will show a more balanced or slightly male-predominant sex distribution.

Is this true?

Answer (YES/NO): YES